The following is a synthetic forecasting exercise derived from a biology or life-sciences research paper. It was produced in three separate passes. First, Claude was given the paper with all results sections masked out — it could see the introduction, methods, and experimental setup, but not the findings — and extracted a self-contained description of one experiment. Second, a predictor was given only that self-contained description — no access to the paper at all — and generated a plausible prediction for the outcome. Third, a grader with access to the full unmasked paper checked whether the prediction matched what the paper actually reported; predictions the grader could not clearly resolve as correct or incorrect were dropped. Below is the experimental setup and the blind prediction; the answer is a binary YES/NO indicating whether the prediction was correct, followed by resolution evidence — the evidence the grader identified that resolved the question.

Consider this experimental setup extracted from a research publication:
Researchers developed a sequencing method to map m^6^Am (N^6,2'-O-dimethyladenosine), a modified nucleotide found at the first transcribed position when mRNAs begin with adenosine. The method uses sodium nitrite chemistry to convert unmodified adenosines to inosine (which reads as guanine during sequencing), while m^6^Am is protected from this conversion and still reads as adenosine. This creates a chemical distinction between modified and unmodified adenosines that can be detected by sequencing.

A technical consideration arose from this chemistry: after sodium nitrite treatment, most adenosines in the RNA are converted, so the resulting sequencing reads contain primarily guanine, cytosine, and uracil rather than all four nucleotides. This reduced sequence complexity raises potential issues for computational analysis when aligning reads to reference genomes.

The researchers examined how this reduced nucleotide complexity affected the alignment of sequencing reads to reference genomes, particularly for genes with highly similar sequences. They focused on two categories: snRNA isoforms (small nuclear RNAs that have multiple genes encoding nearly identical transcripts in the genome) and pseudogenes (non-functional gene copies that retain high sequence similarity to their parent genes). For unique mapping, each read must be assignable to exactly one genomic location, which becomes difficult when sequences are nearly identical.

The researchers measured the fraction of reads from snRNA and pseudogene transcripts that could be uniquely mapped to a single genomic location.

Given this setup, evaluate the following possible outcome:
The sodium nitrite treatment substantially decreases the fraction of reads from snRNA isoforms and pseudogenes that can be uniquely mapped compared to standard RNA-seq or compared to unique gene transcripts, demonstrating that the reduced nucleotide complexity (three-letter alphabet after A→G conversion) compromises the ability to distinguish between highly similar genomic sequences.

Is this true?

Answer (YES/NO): YES